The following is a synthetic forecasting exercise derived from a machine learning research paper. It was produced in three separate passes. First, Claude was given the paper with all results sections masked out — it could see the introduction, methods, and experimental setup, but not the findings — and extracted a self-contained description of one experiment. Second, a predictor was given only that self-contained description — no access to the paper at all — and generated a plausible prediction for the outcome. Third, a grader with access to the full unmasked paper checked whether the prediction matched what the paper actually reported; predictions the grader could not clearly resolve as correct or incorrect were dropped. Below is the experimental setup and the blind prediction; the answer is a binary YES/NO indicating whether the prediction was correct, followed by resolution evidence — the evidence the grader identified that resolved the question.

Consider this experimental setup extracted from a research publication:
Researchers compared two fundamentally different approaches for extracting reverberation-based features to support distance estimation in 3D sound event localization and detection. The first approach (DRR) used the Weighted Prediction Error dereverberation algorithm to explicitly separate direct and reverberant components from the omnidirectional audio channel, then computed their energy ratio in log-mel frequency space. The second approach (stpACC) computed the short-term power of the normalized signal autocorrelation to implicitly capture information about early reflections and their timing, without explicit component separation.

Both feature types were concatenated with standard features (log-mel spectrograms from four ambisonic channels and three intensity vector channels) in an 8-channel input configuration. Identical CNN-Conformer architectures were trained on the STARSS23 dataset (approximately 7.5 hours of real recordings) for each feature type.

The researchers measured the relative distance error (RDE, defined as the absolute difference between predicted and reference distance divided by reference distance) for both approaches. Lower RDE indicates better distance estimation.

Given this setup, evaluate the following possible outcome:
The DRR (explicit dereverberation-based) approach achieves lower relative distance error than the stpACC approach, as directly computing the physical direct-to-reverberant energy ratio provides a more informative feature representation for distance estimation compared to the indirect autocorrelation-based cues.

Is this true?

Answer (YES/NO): NO